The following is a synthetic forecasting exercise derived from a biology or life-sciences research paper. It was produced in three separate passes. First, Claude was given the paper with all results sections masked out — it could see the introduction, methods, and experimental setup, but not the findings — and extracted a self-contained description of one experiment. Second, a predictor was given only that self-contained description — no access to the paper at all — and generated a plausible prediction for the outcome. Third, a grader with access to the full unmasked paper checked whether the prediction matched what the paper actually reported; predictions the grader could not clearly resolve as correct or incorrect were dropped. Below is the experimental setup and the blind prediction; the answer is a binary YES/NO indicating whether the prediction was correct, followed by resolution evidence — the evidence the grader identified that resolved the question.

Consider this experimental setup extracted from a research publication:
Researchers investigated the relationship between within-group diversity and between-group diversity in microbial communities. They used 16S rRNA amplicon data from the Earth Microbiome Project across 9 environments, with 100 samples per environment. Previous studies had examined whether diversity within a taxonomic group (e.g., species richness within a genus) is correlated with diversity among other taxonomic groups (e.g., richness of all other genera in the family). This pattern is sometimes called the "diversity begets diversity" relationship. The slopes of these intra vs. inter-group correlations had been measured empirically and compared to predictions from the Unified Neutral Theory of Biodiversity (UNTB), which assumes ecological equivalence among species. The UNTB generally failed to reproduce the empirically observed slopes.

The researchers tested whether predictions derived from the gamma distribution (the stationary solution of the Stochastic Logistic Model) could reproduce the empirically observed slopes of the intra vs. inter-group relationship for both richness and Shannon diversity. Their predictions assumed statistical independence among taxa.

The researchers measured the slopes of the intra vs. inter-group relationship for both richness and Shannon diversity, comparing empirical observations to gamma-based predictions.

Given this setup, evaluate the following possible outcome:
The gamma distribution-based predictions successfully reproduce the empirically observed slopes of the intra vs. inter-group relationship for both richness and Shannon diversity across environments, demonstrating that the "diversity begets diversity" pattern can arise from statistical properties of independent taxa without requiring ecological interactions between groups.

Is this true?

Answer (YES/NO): NO